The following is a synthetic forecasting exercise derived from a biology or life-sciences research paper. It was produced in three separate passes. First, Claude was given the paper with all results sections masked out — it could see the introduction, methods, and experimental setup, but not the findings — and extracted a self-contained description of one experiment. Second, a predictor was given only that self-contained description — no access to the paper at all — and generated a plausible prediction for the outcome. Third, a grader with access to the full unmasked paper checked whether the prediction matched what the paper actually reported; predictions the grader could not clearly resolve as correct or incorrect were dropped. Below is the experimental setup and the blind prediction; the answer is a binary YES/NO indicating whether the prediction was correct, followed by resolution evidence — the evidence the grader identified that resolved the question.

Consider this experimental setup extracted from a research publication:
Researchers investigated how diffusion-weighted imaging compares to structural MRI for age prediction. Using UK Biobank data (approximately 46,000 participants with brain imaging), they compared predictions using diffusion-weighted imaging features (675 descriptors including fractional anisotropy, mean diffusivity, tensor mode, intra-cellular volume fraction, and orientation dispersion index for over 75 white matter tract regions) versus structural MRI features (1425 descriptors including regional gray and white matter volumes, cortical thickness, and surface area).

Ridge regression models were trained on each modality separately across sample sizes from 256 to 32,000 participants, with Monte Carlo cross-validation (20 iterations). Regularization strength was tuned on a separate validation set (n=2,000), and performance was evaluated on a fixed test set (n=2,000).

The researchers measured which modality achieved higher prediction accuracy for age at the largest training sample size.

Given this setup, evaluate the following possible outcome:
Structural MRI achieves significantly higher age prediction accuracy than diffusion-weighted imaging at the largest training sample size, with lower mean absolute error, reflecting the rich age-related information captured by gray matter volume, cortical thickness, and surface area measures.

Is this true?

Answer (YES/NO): YES